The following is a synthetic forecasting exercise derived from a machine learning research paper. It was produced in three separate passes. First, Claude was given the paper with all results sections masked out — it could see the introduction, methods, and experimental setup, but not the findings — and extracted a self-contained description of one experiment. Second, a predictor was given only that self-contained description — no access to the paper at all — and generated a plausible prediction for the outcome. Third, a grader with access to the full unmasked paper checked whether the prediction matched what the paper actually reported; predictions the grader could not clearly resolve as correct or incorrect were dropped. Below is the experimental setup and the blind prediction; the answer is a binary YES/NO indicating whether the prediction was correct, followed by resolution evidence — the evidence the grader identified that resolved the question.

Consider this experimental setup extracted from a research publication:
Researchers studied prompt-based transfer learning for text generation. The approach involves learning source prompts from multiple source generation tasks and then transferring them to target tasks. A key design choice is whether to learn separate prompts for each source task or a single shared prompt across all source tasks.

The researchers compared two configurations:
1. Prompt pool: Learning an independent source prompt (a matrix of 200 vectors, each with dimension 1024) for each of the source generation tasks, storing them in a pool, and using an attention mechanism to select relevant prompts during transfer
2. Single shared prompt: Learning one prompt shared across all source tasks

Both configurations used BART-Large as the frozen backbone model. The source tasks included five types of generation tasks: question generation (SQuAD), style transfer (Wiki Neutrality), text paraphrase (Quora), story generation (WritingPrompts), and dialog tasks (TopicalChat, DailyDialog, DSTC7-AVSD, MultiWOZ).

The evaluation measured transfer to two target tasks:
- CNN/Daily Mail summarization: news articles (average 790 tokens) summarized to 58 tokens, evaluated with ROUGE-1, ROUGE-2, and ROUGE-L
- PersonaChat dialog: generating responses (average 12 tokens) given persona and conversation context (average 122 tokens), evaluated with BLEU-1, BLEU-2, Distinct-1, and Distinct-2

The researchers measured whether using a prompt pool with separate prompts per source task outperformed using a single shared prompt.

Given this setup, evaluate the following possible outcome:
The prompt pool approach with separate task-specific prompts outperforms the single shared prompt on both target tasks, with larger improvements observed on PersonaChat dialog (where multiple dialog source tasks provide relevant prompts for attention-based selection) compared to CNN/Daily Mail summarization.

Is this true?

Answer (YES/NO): YES